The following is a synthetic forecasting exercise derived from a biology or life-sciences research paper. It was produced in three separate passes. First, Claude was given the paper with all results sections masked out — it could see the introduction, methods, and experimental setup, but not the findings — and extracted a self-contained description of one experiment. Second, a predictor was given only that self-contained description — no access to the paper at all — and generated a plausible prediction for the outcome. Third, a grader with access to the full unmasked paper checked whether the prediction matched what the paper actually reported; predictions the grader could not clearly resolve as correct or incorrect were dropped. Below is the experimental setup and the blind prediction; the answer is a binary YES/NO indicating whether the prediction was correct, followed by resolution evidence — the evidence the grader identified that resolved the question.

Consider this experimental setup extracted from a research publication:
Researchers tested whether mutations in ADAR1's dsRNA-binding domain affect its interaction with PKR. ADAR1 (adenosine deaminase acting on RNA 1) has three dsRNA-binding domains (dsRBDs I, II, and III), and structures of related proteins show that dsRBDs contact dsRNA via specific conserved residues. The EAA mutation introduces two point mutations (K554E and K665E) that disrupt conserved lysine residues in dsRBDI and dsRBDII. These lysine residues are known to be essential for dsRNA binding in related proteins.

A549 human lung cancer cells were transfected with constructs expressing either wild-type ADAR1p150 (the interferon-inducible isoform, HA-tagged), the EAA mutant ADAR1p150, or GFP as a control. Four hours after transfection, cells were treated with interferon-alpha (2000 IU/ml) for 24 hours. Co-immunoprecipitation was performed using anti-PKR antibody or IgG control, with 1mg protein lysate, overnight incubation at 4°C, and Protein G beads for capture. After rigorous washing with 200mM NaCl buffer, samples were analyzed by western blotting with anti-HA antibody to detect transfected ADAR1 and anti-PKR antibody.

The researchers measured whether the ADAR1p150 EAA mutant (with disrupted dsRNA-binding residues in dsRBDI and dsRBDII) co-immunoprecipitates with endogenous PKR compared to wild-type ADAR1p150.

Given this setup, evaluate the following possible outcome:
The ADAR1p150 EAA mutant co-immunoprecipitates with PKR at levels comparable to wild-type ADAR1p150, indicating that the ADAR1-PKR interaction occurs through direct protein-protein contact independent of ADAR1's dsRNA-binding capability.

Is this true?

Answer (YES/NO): NO